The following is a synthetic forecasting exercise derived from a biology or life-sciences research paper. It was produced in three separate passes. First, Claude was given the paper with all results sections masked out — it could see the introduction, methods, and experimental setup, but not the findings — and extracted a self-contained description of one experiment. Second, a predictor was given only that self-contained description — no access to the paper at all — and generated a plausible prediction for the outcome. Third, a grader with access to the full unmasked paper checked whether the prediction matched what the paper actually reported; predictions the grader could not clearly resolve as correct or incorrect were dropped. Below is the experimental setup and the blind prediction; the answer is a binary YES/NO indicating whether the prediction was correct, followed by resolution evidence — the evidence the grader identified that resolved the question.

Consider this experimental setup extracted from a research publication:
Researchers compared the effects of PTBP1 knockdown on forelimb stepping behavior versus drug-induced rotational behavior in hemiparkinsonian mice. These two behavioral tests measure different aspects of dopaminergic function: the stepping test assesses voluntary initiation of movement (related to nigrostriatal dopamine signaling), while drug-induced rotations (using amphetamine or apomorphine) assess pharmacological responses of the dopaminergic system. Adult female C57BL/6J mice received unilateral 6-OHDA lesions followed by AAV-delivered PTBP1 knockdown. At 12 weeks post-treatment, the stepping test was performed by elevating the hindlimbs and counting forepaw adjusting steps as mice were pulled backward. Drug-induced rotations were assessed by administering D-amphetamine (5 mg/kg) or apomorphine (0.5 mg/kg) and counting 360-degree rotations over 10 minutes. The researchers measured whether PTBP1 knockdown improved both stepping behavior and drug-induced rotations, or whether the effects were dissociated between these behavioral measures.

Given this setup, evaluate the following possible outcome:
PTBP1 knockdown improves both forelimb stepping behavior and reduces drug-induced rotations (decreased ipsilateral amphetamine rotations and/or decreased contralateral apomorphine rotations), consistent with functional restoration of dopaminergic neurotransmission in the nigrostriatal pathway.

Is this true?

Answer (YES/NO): NO